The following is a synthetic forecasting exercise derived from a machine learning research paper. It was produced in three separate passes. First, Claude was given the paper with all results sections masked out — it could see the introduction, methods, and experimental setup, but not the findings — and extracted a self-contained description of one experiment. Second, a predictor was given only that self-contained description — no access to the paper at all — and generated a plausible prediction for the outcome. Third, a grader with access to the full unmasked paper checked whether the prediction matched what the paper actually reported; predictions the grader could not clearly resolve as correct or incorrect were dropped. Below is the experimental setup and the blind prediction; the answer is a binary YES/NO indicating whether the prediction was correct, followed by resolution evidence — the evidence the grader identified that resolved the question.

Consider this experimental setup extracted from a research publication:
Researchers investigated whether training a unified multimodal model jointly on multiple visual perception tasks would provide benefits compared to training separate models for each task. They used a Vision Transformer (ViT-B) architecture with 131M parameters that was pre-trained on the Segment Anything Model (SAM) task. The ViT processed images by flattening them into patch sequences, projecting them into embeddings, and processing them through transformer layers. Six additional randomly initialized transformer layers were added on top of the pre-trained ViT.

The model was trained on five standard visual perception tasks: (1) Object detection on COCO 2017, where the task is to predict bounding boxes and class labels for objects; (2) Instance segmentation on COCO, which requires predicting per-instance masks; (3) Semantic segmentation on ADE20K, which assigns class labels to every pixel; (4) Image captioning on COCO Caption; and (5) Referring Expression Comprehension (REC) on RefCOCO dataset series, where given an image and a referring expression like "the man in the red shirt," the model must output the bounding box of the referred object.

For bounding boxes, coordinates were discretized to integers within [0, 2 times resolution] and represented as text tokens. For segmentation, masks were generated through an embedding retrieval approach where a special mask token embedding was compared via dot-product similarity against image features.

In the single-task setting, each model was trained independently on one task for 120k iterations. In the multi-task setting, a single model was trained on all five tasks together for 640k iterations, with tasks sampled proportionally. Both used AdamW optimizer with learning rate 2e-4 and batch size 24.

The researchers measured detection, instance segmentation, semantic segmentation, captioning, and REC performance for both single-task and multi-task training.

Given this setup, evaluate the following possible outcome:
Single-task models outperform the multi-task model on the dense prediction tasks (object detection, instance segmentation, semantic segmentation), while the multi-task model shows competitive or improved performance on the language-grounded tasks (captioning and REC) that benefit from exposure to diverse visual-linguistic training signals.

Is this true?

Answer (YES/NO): NO